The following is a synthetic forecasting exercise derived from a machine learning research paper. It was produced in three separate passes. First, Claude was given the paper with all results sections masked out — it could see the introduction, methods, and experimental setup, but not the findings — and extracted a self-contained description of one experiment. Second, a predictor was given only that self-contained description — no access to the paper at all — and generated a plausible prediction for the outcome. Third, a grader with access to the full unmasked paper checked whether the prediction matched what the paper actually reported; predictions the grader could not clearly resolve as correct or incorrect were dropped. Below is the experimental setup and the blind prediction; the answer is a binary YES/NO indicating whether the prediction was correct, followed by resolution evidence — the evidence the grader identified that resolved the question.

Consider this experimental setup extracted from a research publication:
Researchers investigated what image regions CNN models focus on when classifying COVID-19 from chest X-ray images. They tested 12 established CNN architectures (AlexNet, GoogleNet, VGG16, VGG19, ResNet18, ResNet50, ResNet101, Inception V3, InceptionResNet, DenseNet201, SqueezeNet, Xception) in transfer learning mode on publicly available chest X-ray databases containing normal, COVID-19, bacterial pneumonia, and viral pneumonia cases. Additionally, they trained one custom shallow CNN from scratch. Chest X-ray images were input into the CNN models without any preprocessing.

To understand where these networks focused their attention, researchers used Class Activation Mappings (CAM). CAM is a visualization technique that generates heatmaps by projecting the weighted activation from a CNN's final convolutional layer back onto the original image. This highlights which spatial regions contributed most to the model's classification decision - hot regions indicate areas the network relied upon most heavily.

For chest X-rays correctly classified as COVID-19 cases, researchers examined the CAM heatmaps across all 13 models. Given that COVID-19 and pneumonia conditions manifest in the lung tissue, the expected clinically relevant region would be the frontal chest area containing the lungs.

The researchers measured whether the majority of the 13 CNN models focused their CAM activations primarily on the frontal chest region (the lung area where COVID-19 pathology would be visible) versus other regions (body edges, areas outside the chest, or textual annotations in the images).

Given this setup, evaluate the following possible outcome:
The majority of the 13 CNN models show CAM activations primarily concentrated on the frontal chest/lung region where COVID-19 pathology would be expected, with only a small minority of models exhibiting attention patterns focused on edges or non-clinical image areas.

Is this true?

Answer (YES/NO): NO